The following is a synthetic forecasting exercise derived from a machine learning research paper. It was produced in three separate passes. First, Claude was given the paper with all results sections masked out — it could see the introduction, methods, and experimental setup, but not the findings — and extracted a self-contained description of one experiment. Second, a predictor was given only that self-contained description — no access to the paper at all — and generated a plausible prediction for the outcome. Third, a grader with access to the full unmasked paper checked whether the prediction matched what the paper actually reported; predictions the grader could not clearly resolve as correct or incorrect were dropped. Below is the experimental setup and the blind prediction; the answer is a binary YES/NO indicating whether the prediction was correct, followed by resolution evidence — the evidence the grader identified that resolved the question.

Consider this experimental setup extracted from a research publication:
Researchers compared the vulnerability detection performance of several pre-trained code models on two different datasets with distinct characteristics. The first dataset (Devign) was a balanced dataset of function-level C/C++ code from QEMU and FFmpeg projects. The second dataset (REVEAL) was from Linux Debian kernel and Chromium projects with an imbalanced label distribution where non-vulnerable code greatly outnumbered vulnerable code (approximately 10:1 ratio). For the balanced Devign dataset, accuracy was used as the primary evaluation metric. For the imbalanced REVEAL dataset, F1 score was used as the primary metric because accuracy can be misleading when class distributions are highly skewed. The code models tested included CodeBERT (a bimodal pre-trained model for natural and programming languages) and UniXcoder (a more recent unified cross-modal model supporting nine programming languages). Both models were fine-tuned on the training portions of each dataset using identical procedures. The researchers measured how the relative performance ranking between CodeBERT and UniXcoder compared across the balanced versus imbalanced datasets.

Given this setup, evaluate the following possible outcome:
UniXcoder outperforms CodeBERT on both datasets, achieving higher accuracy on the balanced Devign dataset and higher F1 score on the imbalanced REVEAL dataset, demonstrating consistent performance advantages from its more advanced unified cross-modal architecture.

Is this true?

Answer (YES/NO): YES